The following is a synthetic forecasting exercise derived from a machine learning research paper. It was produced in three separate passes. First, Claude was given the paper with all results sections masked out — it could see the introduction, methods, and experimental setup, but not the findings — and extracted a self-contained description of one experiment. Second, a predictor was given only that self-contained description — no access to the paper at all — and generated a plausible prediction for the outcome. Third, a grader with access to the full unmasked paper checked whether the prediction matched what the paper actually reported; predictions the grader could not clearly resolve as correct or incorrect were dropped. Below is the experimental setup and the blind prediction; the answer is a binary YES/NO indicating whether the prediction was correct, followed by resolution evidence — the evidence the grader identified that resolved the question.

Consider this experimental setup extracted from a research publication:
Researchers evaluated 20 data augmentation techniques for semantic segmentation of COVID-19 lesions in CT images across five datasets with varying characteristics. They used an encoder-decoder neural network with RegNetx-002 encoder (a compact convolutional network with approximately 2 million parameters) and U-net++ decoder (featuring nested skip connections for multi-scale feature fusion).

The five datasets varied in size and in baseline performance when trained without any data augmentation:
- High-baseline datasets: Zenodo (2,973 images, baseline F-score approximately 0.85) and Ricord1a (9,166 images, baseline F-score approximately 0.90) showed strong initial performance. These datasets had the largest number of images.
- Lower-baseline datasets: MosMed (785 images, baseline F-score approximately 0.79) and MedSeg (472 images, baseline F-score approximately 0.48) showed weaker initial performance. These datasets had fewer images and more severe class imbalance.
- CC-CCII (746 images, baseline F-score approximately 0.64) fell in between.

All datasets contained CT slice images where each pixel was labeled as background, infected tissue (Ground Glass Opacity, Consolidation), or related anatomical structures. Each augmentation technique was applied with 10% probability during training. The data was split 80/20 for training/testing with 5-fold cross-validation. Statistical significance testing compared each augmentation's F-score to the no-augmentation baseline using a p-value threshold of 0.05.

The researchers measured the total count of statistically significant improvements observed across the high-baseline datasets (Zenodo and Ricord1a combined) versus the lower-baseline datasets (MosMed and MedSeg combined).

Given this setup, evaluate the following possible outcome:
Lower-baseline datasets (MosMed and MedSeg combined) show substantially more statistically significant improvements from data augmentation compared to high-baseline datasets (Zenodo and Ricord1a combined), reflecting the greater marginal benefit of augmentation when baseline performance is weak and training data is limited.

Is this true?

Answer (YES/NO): YES